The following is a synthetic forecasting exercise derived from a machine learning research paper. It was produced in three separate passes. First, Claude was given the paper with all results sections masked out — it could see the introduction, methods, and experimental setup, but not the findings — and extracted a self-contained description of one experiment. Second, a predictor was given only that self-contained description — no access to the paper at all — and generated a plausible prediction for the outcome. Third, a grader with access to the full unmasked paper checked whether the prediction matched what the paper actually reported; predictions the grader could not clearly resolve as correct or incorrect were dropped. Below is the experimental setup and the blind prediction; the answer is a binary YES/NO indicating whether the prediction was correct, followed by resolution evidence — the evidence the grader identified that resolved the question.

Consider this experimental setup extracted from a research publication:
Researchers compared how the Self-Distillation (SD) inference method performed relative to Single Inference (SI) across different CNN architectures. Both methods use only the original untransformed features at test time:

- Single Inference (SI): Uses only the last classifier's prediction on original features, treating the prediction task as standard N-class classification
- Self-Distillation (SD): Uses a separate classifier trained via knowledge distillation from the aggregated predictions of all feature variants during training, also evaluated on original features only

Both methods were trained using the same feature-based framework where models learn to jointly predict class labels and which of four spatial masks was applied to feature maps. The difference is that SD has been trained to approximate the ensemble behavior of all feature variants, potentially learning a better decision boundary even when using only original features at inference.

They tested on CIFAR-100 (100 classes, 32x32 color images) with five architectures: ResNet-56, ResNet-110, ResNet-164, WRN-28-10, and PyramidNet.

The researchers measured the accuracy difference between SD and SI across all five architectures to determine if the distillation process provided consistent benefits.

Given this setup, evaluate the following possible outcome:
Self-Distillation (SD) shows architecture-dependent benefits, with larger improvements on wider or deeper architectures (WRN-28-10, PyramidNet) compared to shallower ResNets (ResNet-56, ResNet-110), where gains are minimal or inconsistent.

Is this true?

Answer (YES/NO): NO